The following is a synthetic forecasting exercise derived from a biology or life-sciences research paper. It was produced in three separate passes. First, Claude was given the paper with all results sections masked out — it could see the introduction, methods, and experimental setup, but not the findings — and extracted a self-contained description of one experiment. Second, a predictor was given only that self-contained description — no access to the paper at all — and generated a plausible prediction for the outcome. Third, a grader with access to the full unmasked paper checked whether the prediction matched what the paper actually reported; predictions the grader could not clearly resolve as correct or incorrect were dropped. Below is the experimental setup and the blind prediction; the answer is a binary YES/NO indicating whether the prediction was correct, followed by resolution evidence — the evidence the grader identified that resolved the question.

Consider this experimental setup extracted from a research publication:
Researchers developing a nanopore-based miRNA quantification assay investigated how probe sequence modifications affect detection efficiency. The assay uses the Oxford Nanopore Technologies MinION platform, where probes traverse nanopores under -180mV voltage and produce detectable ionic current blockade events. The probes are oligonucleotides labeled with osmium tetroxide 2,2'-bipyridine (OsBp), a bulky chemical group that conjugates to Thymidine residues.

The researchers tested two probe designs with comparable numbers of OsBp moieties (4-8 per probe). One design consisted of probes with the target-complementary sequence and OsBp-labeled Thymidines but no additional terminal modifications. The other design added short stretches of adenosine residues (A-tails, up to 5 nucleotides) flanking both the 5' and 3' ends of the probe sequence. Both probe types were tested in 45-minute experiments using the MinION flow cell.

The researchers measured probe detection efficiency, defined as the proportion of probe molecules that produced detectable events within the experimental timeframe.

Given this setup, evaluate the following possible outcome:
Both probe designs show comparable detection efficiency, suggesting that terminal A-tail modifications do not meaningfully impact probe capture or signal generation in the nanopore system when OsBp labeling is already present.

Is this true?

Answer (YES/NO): NO